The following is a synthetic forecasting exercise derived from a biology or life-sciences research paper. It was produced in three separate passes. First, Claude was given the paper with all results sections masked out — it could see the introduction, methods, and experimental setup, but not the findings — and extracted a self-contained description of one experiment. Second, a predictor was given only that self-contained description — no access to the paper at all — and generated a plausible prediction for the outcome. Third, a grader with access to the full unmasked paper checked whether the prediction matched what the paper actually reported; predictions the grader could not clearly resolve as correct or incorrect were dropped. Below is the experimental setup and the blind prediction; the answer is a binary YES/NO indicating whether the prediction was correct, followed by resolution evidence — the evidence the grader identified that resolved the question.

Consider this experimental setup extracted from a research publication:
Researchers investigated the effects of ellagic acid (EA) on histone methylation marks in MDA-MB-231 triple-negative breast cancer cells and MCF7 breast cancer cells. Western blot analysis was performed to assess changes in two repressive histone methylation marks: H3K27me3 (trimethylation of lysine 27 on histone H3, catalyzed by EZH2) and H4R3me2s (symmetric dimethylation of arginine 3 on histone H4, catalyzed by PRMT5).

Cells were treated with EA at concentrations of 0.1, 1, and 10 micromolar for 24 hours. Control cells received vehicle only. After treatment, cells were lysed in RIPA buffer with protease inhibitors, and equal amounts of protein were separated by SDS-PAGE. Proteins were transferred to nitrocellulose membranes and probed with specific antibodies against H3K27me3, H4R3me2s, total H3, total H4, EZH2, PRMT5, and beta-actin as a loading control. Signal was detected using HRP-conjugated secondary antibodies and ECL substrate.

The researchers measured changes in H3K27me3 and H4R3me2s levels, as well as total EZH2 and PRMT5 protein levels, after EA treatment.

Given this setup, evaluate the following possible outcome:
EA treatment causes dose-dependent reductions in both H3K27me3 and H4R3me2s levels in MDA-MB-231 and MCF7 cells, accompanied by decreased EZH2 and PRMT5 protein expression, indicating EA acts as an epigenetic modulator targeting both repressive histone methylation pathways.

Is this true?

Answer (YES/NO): NO